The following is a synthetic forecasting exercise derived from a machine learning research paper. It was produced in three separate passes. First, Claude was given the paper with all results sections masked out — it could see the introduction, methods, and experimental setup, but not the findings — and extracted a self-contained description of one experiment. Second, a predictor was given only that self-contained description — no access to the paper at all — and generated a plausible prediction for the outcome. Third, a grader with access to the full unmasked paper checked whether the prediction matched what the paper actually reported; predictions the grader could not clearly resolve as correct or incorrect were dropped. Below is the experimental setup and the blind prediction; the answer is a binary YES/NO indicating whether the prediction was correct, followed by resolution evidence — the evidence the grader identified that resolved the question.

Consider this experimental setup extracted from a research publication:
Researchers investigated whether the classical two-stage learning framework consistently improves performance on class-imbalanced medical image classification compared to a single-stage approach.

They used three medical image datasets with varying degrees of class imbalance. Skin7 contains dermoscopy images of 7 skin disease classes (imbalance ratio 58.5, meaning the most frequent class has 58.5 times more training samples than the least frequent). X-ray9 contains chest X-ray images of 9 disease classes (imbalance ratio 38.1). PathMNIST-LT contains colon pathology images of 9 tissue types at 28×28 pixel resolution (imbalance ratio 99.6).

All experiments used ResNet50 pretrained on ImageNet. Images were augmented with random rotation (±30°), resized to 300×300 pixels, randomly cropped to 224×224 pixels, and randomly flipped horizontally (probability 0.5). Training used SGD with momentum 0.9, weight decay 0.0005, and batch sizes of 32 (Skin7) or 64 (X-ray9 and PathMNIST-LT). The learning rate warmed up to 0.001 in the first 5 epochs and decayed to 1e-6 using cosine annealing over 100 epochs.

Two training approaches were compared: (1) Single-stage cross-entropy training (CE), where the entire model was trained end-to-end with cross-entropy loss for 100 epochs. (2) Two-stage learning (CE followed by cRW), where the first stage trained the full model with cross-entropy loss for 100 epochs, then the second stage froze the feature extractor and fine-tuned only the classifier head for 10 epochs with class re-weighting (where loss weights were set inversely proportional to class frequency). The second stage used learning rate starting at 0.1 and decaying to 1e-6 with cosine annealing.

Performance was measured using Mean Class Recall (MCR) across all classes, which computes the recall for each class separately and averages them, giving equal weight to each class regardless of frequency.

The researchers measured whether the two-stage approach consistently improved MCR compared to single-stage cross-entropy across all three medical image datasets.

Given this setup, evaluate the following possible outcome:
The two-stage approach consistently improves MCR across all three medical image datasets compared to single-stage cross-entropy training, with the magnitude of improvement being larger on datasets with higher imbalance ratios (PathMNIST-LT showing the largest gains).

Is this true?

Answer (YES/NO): NO